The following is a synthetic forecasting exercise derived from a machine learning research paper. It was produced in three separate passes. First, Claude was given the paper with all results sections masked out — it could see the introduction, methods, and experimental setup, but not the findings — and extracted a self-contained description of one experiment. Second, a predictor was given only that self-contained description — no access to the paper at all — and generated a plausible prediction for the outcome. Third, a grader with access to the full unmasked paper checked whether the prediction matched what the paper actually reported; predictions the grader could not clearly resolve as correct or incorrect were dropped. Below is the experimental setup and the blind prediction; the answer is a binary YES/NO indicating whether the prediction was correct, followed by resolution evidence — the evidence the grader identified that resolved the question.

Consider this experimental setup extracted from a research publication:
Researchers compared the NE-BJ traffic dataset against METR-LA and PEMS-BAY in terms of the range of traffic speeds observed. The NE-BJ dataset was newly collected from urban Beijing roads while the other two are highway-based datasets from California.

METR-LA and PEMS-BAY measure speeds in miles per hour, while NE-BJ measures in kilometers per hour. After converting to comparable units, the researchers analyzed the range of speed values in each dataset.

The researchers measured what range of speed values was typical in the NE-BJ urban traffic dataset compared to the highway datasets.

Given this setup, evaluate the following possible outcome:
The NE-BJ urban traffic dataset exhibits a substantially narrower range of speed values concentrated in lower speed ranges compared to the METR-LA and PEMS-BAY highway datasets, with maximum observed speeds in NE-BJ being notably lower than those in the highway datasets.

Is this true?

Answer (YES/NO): NO